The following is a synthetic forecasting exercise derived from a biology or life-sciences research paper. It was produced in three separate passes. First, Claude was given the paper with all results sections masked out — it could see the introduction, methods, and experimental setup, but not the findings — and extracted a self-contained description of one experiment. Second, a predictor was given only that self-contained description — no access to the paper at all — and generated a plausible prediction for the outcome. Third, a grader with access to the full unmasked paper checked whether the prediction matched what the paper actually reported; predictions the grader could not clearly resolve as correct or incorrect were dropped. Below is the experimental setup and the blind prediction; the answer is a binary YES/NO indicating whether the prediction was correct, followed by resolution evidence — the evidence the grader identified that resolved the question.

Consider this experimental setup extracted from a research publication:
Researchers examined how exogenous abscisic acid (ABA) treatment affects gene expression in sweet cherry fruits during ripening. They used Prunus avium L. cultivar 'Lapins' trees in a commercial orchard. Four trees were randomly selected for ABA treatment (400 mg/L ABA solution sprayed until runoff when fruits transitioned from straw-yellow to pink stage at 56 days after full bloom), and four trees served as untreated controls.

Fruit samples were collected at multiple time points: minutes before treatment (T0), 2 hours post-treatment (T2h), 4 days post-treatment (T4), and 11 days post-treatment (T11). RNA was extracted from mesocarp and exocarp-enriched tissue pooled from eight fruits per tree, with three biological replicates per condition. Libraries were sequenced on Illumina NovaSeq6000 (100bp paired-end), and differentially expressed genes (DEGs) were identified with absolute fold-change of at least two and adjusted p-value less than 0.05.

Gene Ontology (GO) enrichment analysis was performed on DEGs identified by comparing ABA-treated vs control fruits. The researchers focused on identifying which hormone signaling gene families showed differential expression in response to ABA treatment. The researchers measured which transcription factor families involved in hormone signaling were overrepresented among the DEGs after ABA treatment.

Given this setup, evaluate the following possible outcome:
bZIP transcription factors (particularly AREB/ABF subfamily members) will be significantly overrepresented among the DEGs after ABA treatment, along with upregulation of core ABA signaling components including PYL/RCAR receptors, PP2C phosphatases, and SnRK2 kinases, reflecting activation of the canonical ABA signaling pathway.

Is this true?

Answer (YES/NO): NO